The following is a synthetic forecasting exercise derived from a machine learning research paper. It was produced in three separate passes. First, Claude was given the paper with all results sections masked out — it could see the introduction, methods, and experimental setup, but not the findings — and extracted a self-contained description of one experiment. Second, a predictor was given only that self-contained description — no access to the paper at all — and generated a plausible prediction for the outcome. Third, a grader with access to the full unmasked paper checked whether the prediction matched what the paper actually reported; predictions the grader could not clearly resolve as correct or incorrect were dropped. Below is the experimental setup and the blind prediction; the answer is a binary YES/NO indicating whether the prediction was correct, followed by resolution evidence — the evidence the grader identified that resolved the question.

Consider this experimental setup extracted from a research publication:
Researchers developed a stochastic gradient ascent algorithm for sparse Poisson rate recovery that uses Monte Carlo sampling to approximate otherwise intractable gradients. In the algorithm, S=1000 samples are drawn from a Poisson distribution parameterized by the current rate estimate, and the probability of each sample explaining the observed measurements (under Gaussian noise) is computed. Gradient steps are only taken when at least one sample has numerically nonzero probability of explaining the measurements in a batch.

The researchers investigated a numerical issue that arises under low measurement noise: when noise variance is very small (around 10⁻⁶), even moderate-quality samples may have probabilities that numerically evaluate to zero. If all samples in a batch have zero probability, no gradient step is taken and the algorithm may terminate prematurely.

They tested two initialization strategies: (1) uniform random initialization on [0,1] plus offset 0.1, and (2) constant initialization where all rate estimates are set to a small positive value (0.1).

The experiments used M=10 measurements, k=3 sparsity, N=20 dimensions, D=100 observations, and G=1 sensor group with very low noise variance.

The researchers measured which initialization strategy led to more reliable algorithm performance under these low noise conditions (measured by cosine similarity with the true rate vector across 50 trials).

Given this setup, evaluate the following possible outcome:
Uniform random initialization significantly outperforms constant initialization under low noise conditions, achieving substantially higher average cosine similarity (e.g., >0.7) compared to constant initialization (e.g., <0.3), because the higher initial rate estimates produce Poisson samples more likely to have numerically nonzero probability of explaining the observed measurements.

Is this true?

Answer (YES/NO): NO